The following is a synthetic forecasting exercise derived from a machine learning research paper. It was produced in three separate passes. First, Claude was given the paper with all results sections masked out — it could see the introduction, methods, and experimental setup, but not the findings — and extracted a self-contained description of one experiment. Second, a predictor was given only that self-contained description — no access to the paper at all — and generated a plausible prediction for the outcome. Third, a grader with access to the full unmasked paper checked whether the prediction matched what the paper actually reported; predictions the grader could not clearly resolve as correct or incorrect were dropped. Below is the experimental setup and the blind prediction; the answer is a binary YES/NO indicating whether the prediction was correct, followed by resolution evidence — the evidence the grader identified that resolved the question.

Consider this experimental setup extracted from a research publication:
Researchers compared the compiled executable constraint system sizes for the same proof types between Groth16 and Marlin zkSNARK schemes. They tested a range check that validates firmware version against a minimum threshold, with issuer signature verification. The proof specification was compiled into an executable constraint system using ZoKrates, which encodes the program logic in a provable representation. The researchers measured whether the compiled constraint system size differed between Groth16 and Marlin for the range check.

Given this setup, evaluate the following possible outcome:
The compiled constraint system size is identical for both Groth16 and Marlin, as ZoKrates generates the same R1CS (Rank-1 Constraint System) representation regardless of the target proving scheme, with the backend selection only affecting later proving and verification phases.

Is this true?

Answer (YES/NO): NO